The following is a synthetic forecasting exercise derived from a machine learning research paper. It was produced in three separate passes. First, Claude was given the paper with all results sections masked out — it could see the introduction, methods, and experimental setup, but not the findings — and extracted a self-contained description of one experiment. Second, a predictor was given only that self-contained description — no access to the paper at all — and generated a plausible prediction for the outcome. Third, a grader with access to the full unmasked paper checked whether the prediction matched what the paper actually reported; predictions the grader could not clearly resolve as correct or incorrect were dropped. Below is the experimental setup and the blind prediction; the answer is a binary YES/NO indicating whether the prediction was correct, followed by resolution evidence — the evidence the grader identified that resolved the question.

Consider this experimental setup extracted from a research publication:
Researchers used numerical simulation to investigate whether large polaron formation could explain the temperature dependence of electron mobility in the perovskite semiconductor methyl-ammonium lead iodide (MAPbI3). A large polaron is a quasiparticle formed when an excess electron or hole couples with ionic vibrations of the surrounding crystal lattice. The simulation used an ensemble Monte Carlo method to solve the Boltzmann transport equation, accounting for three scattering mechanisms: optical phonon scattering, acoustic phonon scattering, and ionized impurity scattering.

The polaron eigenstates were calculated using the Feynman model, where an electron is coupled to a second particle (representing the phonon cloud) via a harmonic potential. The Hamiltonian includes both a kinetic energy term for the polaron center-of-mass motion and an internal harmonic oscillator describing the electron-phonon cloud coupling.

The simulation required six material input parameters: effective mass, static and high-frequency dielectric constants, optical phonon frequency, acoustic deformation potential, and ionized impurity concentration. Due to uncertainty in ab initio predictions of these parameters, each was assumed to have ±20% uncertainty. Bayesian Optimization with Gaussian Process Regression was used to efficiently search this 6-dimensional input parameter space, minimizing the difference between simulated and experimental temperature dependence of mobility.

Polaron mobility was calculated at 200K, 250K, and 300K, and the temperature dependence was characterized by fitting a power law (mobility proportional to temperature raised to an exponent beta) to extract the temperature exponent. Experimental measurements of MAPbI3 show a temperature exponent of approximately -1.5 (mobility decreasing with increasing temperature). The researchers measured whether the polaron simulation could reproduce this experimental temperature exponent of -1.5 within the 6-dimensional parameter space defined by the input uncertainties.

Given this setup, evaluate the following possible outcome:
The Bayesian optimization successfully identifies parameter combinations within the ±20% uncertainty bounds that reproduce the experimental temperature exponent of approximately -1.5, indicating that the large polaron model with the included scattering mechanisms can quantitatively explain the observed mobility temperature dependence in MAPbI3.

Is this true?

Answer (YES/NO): NO